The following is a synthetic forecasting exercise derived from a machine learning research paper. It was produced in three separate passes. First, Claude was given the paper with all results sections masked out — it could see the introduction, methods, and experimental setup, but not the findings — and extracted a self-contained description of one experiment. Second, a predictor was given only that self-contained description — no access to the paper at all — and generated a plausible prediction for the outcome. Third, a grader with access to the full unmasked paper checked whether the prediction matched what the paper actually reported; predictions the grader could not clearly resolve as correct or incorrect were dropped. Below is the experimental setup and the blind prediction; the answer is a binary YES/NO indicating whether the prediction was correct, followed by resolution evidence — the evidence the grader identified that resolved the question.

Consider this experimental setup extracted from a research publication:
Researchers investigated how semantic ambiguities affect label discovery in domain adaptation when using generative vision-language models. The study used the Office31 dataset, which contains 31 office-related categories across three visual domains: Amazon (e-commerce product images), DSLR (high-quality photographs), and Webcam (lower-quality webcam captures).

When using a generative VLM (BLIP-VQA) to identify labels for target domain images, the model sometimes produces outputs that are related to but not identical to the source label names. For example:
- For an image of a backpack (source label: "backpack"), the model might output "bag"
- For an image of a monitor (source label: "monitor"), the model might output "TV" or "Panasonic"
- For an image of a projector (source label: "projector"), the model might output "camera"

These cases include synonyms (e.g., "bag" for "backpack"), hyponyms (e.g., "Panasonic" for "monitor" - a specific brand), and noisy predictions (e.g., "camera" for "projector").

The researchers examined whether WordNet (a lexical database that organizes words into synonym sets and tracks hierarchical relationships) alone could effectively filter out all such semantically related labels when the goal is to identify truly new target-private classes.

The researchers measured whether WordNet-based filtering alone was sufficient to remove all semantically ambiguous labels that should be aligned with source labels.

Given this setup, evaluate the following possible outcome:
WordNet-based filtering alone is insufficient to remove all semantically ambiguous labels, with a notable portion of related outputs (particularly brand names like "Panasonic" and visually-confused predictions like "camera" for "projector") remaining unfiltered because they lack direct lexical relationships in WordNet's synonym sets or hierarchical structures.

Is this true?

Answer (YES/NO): YES